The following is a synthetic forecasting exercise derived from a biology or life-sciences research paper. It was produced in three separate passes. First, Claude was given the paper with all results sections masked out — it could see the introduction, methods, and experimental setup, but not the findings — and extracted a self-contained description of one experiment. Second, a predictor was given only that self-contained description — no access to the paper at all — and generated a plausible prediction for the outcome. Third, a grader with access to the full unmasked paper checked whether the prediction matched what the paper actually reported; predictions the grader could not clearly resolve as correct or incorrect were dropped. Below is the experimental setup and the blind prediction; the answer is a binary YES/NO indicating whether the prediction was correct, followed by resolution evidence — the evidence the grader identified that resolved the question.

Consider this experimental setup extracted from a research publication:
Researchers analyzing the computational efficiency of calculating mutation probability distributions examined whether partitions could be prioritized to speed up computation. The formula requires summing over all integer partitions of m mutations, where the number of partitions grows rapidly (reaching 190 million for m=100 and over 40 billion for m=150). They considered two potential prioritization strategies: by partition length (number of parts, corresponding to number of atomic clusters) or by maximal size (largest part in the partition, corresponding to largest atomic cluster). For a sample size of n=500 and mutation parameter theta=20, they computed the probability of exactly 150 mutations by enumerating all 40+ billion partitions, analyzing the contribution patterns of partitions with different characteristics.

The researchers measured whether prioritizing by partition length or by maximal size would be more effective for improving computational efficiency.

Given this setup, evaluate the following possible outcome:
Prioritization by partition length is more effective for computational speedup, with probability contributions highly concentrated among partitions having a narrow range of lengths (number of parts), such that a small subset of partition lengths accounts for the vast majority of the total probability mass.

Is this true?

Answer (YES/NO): NO